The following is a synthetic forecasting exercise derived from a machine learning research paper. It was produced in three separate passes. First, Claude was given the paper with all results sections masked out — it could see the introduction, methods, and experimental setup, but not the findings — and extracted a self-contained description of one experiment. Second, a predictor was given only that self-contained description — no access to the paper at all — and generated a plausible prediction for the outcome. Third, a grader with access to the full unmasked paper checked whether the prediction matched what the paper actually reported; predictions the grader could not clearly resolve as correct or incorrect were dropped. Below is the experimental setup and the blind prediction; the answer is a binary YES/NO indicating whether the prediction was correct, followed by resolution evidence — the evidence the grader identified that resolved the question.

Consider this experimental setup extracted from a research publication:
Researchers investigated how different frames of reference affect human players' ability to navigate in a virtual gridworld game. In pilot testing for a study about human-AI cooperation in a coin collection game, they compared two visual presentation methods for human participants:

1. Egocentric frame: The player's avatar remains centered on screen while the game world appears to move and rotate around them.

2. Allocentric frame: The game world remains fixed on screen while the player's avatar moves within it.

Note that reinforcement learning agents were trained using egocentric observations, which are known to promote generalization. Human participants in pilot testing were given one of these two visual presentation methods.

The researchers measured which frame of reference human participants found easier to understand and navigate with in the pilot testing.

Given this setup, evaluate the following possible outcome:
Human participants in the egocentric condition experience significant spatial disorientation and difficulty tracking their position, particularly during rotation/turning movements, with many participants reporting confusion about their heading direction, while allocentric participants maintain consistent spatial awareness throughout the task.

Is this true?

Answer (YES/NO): NO